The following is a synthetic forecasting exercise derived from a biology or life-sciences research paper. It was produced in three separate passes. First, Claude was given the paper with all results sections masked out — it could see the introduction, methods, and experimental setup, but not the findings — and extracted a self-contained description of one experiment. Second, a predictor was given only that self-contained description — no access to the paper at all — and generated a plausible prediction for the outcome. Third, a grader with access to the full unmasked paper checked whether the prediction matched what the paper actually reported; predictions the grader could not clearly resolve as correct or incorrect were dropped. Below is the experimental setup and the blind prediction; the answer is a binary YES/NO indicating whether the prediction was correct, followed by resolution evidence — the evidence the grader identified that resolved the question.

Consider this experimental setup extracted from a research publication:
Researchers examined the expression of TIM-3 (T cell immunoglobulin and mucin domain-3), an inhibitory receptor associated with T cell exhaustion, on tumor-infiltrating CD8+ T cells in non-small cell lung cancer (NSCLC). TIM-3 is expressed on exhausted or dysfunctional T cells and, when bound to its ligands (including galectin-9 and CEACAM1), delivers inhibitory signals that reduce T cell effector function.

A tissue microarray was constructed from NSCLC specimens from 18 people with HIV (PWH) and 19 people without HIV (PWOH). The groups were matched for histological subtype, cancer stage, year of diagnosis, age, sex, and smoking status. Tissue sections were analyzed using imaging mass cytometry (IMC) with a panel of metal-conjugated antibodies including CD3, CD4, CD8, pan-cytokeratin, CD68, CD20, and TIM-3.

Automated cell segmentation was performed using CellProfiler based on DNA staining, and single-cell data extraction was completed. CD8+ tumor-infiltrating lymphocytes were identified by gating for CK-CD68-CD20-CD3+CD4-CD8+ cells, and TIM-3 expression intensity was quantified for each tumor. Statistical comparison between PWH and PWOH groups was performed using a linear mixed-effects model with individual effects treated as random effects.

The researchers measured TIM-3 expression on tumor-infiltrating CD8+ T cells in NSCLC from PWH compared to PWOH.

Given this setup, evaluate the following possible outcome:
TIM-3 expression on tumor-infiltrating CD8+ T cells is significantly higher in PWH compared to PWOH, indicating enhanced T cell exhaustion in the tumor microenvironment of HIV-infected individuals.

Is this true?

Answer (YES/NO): NO